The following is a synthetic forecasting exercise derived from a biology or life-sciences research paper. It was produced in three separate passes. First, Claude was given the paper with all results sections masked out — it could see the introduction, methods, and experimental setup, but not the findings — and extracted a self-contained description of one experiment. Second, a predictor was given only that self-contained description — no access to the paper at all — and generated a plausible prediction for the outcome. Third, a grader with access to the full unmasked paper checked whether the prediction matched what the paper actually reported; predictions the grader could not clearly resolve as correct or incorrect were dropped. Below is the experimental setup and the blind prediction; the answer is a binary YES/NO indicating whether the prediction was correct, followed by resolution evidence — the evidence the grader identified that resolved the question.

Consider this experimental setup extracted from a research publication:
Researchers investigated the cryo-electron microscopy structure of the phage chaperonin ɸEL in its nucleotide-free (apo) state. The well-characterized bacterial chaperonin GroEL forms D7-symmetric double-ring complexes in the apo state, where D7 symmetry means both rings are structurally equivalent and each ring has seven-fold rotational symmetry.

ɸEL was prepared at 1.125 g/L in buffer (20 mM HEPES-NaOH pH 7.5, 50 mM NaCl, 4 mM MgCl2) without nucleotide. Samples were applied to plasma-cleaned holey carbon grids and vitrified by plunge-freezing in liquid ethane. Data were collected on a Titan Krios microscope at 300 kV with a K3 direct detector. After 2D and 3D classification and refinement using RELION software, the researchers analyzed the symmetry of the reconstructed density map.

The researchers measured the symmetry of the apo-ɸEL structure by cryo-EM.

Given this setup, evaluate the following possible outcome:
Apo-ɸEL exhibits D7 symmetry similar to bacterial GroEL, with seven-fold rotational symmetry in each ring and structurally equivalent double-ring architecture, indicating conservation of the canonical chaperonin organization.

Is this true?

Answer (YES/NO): NO